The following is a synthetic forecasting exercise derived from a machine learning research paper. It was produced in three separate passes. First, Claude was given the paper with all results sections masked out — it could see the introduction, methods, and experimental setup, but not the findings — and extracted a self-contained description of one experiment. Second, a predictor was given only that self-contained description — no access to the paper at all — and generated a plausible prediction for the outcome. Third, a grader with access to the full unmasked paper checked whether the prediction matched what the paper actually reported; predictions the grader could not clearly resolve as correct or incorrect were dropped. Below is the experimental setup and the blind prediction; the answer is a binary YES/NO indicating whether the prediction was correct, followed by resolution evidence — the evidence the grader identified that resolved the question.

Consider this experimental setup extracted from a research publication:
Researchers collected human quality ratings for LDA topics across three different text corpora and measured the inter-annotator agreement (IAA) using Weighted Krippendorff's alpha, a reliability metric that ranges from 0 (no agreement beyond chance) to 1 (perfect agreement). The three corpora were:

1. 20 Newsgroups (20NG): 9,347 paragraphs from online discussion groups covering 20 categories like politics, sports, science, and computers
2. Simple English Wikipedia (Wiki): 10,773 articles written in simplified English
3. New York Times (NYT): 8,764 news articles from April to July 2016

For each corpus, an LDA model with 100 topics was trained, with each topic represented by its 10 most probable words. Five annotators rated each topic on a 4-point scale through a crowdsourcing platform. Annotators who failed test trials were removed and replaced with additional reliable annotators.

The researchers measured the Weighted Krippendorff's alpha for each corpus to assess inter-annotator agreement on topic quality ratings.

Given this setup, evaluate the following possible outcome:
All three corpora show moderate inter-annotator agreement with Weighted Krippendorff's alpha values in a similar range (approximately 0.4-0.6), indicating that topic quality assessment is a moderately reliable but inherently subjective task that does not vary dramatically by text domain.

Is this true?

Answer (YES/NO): NO